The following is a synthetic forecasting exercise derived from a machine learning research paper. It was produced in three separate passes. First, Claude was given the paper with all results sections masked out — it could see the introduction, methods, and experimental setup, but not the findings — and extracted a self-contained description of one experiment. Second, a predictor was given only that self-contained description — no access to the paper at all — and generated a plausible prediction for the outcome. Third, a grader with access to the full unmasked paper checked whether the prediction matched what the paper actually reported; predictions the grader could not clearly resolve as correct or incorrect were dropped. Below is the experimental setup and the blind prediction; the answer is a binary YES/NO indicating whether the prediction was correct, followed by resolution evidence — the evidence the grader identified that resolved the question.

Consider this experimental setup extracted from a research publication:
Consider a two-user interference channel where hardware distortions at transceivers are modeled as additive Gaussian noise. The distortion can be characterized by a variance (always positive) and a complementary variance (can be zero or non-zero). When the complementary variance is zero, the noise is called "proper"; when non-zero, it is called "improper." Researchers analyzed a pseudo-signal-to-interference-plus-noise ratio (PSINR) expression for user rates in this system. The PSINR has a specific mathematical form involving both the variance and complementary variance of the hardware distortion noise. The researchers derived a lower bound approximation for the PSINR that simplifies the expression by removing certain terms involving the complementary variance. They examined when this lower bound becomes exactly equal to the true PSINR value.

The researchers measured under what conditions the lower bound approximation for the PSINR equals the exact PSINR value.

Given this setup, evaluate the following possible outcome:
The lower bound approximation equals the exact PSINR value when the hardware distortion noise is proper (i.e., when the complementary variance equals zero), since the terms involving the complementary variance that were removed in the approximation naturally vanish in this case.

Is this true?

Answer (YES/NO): YES